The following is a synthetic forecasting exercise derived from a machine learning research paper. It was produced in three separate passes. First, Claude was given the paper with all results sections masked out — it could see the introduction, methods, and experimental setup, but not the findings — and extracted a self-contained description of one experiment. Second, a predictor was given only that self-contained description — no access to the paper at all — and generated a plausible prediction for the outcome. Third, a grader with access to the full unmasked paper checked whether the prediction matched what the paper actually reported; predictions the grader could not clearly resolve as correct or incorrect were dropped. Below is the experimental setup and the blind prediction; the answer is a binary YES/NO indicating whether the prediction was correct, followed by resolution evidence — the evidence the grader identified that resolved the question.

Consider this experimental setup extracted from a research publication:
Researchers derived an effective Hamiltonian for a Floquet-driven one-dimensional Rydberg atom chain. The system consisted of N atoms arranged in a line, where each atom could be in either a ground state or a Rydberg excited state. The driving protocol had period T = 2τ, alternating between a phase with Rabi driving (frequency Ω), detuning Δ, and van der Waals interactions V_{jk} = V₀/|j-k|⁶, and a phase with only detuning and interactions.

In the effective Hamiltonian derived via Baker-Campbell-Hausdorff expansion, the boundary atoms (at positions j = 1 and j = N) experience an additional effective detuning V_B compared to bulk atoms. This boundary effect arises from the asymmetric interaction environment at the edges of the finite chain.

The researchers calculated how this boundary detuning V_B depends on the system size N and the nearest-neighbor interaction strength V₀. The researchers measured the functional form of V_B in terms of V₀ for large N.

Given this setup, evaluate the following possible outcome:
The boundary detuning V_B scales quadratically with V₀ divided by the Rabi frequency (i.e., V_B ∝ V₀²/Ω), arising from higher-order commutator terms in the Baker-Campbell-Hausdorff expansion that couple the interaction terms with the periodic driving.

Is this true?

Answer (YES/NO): NO